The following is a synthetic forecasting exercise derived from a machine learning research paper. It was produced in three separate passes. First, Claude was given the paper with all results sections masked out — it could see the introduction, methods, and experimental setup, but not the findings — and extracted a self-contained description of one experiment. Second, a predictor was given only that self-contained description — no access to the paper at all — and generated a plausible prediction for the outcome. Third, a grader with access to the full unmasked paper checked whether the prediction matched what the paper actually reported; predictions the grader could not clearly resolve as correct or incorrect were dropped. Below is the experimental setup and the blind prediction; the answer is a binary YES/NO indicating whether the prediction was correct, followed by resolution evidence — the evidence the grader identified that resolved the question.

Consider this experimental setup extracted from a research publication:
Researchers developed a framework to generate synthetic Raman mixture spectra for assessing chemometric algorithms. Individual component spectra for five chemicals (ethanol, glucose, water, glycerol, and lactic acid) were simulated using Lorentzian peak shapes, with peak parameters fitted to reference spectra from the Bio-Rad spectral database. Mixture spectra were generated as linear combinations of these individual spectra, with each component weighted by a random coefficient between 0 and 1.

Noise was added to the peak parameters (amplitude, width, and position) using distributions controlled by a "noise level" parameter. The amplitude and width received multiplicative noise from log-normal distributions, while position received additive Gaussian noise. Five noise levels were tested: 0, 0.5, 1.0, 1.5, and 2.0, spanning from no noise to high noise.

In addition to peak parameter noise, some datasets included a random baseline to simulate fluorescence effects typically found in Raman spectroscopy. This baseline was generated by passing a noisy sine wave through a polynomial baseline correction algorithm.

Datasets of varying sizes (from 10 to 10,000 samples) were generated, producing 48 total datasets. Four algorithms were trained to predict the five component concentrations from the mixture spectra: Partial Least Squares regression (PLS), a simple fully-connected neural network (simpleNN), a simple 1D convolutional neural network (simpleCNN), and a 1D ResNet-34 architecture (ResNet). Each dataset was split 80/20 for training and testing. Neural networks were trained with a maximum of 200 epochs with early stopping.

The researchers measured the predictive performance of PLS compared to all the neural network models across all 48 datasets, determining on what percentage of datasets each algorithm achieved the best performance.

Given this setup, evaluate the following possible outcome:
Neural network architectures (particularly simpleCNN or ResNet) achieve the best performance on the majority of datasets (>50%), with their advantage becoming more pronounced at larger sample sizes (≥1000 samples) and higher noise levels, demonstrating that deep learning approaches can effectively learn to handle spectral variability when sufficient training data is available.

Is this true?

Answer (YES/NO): NO